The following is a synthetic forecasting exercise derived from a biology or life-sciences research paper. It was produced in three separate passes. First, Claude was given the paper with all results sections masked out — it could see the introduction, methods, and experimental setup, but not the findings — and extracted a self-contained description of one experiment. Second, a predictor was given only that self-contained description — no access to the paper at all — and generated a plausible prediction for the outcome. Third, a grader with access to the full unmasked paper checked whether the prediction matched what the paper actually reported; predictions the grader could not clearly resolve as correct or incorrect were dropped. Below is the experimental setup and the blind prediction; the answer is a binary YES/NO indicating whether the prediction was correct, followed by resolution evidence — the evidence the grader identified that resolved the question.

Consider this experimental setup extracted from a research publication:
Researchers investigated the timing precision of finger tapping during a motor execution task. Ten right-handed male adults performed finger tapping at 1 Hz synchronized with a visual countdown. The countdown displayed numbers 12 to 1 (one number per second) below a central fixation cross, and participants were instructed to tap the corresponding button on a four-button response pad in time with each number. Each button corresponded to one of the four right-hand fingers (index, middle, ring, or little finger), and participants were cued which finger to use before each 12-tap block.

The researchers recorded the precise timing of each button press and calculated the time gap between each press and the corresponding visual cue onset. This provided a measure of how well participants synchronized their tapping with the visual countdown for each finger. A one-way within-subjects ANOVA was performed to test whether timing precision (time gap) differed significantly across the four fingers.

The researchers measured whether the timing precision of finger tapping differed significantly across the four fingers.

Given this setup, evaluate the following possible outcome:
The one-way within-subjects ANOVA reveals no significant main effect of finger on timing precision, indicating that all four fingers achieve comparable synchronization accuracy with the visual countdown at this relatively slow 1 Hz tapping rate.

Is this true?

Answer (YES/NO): YES